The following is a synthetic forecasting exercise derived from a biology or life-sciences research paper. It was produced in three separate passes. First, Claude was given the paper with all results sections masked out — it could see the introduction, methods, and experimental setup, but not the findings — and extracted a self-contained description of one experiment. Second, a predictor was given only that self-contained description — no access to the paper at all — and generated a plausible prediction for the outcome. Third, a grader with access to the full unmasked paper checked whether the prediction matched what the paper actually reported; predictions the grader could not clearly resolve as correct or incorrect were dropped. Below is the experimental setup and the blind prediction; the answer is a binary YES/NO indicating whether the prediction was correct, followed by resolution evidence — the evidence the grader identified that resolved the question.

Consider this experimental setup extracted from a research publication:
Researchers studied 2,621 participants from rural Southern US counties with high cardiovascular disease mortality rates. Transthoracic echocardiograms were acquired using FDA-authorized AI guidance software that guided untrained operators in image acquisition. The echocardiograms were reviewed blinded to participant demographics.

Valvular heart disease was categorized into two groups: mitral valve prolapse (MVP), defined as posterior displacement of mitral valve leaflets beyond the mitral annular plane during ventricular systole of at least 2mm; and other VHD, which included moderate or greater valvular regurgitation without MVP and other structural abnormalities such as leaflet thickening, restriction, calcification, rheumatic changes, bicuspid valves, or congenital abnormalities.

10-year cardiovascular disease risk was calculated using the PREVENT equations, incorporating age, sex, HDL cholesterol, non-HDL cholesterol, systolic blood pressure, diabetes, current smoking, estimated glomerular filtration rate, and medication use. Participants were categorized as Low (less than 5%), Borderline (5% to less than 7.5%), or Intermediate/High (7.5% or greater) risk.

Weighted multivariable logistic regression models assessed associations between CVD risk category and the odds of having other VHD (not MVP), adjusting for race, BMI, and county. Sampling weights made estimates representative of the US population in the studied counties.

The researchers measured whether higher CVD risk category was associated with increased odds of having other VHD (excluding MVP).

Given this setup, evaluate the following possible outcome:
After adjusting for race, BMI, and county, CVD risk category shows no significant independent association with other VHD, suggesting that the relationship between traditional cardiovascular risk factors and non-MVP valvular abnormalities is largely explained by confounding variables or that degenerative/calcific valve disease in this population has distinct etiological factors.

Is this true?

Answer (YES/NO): NO